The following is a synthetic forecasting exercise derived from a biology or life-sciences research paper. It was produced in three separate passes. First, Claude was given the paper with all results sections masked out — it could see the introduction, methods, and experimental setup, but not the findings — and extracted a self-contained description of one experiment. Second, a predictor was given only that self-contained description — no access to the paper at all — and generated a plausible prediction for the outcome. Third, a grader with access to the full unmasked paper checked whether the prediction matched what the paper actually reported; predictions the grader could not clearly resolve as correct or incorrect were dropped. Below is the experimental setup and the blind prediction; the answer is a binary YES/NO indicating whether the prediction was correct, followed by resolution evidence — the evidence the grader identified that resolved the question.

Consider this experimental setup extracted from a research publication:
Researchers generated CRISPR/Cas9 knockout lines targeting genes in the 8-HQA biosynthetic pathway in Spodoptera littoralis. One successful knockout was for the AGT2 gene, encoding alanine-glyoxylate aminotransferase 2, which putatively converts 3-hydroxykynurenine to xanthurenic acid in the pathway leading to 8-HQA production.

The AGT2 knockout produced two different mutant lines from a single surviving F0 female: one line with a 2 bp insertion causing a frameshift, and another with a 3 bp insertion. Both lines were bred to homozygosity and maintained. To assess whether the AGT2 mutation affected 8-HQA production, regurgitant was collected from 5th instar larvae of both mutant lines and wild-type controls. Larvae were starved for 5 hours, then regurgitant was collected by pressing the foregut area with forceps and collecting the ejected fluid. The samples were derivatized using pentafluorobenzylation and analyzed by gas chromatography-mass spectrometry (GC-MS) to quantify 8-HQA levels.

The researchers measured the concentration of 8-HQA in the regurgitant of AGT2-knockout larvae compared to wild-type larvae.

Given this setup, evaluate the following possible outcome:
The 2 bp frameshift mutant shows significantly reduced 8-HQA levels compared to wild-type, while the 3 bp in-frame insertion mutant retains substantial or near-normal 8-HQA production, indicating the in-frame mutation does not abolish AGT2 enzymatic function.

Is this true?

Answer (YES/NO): NO